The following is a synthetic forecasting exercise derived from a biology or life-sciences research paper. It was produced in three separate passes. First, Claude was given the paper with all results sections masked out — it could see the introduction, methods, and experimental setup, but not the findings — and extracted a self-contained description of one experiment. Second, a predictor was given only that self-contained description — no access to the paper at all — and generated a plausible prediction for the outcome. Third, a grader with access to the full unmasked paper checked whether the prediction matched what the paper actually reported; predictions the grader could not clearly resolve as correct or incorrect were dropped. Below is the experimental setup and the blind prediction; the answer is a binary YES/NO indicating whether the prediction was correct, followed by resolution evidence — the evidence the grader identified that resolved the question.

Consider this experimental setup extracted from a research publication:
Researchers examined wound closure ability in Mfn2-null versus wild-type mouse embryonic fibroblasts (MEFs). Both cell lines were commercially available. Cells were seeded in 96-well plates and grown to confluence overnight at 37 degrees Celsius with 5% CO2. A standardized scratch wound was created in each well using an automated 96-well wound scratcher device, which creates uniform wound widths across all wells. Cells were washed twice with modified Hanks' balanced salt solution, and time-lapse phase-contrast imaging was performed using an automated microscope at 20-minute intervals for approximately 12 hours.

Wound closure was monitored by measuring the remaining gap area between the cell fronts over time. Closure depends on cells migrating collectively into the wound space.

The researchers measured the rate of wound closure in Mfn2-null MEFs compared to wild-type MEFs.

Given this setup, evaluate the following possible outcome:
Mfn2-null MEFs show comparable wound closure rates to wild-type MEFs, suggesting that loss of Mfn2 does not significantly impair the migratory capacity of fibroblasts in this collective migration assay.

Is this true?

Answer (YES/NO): NO